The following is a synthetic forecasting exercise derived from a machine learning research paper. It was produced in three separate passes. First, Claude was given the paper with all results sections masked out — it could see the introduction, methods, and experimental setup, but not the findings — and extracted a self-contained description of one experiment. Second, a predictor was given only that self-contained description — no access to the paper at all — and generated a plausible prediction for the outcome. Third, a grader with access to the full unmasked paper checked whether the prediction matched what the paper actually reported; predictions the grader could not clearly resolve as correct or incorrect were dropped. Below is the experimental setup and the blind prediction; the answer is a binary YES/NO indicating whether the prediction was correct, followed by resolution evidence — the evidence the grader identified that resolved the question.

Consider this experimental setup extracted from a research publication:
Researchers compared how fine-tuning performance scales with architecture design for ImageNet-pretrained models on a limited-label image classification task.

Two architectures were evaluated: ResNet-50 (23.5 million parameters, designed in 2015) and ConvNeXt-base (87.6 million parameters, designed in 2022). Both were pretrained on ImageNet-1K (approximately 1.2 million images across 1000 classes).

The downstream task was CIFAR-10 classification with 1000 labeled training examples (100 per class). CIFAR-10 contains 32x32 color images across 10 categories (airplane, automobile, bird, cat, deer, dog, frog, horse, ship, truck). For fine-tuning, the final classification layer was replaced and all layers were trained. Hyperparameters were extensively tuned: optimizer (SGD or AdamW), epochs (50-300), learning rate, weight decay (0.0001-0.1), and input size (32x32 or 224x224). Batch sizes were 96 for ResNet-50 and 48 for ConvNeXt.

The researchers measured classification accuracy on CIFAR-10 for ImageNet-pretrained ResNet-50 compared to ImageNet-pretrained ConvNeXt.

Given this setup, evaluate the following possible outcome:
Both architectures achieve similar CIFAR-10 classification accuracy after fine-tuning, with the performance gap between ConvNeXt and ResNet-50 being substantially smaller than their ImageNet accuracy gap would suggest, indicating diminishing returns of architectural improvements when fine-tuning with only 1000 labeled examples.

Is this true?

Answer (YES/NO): NO